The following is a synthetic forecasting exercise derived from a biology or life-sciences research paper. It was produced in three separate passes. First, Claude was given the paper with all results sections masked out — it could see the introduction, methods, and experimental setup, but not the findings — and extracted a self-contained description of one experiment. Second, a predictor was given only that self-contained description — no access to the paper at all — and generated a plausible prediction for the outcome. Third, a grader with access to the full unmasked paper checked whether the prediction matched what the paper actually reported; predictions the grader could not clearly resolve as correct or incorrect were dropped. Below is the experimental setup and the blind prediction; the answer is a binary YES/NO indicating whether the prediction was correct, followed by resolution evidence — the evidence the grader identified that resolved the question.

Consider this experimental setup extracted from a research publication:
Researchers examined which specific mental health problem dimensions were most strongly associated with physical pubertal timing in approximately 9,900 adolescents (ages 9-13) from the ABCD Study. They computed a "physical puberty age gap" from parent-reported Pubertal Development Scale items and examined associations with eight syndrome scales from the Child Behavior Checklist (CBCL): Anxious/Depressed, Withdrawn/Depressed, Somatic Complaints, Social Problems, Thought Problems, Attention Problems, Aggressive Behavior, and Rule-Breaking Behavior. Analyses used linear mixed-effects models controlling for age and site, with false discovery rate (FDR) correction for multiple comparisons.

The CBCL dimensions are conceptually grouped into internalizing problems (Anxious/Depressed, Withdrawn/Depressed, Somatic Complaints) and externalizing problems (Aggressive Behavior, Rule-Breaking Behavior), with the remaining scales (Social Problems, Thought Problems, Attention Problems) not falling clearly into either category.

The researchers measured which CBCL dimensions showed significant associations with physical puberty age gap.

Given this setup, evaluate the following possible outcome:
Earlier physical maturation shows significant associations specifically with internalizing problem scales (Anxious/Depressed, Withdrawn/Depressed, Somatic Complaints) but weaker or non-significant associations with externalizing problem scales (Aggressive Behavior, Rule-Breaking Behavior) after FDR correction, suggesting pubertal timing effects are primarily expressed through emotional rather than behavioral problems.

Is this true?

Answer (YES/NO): NO